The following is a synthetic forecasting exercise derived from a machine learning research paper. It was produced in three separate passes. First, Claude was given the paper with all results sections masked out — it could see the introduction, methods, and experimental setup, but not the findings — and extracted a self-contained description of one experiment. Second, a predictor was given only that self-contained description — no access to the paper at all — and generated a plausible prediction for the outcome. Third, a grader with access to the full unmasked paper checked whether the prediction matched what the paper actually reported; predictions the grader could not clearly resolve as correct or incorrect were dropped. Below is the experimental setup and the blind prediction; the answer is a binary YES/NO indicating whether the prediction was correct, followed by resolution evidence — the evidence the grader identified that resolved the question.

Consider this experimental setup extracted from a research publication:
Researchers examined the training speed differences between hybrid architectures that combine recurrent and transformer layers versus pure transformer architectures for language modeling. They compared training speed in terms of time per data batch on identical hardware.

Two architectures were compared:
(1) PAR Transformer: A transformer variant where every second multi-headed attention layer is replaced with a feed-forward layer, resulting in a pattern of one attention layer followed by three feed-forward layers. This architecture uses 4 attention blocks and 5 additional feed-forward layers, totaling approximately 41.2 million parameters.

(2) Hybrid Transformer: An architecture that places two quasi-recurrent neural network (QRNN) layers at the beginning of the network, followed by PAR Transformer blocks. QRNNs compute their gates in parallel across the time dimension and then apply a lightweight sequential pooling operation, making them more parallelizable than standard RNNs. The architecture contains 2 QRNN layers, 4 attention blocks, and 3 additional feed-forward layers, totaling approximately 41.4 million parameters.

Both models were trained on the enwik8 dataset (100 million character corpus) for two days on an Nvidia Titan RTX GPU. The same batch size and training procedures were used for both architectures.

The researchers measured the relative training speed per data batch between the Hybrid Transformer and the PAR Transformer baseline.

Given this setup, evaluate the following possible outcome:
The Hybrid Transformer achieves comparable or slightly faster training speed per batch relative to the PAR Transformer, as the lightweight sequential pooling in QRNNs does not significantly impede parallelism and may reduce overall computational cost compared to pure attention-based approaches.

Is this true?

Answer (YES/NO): NO